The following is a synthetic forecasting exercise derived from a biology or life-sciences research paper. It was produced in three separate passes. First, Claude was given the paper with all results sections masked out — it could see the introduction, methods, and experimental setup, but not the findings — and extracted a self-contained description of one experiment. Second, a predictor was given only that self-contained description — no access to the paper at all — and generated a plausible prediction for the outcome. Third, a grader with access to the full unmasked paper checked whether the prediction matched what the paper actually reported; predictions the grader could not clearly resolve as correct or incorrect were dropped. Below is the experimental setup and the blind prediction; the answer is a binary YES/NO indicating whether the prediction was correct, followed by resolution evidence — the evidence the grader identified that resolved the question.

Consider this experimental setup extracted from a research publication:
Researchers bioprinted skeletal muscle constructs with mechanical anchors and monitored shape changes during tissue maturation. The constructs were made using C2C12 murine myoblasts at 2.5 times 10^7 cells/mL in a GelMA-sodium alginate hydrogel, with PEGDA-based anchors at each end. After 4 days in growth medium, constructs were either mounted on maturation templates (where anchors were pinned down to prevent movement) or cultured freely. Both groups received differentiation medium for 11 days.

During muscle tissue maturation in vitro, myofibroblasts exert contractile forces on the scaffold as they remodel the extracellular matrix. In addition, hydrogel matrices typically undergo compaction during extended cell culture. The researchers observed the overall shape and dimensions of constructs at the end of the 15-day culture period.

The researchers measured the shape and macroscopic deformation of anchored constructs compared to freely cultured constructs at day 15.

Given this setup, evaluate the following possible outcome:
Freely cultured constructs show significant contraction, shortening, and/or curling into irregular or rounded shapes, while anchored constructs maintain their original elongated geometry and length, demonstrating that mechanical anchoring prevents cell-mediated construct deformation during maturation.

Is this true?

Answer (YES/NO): NO